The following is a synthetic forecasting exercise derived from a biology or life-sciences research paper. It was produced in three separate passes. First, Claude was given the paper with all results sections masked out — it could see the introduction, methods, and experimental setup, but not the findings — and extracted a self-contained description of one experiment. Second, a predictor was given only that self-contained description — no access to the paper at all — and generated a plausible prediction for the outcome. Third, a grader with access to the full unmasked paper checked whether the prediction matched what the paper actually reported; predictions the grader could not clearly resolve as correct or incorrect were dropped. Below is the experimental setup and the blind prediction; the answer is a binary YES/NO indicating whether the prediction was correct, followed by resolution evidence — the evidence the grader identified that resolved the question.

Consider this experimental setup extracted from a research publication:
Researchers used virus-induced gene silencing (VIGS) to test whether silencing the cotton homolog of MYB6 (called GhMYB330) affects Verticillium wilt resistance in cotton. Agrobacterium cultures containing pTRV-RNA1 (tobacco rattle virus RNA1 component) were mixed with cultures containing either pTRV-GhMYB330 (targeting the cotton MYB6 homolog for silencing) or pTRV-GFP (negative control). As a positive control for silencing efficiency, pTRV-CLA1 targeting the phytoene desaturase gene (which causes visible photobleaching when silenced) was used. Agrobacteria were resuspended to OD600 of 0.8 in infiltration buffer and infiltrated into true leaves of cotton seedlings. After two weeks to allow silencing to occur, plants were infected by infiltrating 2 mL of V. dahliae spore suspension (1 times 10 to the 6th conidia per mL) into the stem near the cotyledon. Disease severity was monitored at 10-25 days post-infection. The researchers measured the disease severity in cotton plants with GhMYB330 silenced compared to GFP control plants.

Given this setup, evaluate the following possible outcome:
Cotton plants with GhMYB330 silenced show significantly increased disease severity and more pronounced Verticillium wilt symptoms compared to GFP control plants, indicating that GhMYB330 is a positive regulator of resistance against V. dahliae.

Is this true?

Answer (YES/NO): YES